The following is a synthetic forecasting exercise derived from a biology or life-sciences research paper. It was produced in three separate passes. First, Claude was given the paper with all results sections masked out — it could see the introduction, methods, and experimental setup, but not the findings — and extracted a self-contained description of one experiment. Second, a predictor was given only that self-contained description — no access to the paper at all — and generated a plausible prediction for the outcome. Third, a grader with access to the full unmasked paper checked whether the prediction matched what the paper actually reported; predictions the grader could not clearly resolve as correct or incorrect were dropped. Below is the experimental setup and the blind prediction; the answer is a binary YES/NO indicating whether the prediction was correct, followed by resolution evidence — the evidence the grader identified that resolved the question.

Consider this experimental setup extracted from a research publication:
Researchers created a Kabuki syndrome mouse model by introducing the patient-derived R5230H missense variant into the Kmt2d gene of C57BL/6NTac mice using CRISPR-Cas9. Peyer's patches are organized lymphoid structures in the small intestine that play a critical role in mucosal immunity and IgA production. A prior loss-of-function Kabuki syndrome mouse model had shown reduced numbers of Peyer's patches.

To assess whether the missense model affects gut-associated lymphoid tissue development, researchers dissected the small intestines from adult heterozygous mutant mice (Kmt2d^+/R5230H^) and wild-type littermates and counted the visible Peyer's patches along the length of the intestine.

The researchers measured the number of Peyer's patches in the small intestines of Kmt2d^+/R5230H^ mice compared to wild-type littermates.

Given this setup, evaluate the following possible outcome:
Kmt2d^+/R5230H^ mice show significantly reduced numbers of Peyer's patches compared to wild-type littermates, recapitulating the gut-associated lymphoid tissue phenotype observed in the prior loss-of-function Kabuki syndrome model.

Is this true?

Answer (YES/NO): YES